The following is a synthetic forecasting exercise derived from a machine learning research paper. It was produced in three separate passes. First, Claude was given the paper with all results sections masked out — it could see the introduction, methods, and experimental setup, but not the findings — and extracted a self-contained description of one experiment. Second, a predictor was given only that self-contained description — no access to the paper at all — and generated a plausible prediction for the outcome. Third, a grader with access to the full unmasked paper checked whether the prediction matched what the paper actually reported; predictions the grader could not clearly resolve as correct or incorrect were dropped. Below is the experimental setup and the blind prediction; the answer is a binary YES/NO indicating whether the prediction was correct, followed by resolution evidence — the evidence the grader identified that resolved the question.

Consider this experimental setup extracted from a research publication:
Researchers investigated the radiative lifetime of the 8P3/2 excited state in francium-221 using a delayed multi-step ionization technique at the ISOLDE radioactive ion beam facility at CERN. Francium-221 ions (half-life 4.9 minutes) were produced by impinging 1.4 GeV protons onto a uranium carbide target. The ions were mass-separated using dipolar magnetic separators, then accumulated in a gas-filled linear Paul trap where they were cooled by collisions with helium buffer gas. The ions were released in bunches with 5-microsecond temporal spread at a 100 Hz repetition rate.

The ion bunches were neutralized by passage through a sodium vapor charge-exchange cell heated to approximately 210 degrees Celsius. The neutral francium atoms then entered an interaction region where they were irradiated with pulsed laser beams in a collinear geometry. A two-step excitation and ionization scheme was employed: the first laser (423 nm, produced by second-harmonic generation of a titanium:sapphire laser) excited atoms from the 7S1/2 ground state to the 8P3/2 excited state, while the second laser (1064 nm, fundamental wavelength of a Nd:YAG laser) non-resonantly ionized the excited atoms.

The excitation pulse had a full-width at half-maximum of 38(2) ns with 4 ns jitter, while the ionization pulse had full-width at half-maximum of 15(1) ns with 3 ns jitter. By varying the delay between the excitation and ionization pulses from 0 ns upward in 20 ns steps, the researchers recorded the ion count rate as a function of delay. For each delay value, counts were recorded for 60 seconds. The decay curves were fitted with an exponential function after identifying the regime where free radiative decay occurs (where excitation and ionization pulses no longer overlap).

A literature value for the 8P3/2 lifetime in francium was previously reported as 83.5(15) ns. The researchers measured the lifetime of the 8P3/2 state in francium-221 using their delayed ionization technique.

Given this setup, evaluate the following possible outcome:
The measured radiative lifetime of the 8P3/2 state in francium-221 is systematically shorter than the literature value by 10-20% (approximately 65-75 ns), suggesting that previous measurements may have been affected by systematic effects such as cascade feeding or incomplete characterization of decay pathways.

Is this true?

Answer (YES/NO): NO